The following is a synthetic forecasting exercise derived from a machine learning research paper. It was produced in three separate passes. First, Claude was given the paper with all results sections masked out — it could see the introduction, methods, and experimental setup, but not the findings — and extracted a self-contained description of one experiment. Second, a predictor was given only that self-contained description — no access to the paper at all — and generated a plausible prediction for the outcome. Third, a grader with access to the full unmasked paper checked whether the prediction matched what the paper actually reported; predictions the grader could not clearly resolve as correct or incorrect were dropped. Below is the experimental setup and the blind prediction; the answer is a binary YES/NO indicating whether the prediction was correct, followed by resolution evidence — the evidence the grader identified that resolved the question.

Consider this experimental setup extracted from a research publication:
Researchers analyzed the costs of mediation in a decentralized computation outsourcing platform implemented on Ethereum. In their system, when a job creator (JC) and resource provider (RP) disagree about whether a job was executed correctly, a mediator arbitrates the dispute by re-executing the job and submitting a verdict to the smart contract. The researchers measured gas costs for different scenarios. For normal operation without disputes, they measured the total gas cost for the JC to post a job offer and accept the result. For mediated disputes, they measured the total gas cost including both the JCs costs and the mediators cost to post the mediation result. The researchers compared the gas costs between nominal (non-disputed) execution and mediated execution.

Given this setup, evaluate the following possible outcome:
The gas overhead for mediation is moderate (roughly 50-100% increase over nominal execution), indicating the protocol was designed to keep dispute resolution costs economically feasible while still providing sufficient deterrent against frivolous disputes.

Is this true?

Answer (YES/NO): YES